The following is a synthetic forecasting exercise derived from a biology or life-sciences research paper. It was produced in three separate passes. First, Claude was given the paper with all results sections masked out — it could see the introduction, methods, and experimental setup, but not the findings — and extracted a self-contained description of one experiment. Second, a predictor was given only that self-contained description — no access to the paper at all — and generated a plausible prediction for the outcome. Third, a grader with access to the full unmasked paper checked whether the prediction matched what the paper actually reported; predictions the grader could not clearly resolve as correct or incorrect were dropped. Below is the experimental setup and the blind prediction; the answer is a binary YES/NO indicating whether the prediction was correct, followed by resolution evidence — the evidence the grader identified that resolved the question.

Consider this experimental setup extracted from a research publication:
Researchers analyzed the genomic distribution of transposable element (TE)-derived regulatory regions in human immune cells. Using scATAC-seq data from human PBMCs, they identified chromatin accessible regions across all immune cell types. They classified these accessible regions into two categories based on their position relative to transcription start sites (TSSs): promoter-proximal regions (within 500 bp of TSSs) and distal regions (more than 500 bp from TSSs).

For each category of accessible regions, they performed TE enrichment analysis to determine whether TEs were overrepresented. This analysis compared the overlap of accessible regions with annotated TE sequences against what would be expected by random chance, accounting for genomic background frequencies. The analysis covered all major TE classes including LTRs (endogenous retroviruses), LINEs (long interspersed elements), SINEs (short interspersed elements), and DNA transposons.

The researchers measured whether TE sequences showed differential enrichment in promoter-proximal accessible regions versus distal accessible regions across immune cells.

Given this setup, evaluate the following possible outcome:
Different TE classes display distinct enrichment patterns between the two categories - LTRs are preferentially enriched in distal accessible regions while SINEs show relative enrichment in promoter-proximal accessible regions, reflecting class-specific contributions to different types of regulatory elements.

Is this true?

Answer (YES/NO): NO